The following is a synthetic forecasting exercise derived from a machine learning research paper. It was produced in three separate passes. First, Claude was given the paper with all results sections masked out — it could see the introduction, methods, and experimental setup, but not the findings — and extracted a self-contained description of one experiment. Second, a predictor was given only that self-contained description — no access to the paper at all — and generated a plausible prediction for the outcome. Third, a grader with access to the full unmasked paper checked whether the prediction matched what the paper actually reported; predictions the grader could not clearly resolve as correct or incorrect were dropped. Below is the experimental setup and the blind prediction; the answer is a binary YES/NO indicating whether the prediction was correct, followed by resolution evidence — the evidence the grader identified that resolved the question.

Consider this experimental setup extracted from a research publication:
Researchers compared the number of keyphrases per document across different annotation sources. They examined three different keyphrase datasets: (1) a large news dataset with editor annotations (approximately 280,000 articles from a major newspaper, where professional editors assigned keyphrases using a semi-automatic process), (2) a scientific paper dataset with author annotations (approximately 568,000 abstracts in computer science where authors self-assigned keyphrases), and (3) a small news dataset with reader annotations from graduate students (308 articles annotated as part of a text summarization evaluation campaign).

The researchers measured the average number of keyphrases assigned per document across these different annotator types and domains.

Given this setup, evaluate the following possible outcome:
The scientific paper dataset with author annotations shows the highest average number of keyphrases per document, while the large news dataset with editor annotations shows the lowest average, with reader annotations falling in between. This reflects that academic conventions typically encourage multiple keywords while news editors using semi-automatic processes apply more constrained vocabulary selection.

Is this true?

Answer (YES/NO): NO